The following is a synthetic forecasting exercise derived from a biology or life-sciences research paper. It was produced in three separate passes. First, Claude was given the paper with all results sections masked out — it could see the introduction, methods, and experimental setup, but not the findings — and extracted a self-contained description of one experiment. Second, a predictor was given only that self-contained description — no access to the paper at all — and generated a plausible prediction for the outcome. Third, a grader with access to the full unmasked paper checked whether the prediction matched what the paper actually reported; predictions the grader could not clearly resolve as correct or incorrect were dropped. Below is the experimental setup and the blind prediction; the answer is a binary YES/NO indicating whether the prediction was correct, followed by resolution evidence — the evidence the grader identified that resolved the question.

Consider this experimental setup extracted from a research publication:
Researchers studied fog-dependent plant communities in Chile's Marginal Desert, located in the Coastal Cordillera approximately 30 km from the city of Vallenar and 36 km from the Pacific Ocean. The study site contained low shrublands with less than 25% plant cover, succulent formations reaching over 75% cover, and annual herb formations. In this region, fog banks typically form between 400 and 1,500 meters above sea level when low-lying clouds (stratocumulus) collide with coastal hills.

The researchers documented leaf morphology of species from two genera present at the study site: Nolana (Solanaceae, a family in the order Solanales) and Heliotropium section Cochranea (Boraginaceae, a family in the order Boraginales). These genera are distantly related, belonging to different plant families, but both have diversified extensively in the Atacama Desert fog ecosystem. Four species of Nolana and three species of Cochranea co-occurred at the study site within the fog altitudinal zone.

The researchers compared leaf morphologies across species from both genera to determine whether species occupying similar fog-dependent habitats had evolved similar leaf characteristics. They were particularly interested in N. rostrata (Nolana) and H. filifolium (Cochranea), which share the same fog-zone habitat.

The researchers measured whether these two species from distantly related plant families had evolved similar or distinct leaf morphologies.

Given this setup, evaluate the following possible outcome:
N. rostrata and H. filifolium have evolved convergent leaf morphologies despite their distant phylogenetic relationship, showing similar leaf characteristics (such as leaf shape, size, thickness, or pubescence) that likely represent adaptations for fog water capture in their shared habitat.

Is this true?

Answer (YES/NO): YES